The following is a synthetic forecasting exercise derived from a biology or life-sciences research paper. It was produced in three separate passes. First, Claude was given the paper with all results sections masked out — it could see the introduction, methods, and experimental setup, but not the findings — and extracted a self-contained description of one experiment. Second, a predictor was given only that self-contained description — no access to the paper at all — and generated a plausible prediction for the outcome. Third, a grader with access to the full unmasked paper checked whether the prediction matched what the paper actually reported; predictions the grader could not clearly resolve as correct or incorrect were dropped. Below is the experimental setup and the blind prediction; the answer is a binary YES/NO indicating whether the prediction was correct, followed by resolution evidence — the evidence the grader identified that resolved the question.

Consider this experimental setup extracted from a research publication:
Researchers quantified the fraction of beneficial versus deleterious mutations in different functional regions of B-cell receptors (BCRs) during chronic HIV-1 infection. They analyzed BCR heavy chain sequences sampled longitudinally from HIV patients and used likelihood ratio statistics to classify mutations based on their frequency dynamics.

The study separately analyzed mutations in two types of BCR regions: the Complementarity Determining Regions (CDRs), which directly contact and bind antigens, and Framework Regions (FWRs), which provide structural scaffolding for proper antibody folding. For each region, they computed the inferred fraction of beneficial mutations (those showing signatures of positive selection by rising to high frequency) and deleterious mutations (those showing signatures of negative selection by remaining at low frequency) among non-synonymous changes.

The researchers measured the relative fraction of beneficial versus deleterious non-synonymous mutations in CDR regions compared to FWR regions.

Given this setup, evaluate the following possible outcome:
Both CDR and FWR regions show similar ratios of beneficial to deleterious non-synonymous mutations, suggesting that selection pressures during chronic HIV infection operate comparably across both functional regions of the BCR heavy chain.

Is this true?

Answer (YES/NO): NO